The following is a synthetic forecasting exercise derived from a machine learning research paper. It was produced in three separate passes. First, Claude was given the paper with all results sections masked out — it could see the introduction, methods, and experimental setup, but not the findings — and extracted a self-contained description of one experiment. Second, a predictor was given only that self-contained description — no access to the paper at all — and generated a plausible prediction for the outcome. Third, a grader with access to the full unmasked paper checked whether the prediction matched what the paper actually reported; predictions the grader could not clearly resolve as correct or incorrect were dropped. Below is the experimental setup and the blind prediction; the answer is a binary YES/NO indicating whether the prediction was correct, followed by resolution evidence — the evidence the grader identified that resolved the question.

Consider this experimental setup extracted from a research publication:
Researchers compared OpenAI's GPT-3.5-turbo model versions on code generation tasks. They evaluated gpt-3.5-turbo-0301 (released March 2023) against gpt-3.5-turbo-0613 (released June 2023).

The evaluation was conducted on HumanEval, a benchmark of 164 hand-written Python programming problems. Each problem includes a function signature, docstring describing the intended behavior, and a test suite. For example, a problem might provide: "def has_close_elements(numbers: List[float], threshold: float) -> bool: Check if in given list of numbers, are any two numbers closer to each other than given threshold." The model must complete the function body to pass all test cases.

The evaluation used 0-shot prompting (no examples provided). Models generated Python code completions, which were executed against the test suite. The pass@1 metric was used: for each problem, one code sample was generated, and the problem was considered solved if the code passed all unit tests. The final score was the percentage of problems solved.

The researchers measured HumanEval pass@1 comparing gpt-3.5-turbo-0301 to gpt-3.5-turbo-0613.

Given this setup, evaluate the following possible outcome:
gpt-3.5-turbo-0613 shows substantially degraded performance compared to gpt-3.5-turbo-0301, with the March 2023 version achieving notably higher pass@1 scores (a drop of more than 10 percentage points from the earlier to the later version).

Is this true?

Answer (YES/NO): NO